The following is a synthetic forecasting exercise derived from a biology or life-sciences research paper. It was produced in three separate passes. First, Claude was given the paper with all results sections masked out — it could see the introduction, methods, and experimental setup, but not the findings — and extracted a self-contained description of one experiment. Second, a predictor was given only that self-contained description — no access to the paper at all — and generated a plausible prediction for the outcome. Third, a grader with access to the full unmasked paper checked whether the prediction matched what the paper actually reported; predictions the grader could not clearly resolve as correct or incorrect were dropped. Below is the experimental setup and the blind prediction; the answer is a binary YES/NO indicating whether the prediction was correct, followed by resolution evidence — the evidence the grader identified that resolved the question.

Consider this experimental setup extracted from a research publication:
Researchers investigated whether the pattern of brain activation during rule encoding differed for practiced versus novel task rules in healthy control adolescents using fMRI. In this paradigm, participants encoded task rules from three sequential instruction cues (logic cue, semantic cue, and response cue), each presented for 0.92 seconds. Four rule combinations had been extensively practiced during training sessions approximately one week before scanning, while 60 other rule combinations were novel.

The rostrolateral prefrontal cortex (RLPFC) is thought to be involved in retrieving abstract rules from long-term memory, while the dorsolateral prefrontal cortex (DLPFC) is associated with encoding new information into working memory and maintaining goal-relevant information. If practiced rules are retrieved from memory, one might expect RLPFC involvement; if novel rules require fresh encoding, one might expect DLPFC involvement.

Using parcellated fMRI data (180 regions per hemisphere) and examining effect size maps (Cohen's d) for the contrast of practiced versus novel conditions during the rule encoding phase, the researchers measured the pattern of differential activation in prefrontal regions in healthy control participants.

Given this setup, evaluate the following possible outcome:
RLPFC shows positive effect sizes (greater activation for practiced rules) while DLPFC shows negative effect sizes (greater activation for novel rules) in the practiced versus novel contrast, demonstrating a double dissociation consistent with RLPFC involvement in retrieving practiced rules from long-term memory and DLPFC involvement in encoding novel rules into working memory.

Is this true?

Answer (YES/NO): NO